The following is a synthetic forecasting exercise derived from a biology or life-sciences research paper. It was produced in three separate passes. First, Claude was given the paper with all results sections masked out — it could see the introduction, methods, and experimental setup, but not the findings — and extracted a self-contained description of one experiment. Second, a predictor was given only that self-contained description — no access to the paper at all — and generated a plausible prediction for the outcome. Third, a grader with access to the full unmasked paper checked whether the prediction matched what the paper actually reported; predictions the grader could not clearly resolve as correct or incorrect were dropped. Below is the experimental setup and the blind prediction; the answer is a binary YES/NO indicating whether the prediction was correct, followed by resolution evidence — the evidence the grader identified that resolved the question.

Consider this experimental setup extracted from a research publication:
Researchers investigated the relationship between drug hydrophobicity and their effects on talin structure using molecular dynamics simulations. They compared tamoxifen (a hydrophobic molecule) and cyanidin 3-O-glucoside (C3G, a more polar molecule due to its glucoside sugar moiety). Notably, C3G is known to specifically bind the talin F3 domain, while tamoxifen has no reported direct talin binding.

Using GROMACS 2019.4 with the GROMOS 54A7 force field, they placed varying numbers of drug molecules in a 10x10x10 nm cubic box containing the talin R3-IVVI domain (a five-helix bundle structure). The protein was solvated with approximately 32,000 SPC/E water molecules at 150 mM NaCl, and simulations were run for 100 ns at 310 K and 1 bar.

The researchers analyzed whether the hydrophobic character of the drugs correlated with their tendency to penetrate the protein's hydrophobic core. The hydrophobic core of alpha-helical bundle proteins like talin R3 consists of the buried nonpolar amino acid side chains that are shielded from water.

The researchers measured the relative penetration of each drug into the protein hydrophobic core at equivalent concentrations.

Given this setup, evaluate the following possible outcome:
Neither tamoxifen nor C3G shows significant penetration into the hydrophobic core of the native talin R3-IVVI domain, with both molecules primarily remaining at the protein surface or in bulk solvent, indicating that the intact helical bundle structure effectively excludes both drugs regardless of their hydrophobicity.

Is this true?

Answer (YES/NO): NO